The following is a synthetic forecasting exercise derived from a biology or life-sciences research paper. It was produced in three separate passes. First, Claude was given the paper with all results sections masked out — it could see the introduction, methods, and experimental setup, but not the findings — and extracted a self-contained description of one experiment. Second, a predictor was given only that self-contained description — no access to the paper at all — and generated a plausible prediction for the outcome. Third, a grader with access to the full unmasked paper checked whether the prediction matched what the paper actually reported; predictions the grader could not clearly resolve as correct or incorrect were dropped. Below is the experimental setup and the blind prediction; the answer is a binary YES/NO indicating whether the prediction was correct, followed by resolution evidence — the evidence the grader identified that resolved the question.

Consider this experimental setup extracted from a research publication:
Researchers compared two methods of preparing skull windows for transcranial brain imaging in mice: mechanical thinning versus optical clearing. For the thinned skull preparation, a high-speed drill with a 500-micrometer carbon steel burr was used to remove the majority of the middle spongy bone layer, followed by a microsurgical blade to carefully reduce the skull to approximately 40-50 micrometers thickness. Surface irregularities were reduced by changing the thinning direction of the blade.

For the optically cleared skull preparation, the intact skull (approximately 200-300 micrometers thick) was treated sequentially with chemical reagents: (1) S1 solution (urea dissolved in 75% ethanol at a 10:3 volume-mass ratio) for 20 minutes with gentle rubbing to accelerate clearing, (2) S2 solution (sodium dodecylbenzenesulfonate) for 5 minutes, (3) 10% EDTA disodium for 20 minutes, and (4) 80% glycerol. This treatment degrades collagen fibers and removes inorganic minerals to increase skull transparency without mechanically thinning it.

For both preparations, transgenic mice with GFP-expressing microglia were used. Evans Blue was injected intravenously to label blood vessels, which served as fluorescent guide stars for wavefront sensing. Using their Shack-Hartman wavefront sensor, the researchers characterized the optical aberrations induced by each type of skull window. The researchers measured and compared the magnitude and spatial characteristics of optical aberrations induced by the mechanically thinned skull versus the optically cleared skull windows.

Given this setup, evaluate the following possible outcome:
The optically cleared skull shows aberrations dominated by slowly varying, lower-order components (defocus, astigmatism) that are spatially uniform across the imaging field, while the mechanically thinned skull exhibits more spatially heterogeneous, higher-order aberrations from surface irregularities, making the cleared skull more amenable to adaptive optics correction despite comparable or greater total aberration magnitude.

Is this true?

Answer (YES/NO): NO